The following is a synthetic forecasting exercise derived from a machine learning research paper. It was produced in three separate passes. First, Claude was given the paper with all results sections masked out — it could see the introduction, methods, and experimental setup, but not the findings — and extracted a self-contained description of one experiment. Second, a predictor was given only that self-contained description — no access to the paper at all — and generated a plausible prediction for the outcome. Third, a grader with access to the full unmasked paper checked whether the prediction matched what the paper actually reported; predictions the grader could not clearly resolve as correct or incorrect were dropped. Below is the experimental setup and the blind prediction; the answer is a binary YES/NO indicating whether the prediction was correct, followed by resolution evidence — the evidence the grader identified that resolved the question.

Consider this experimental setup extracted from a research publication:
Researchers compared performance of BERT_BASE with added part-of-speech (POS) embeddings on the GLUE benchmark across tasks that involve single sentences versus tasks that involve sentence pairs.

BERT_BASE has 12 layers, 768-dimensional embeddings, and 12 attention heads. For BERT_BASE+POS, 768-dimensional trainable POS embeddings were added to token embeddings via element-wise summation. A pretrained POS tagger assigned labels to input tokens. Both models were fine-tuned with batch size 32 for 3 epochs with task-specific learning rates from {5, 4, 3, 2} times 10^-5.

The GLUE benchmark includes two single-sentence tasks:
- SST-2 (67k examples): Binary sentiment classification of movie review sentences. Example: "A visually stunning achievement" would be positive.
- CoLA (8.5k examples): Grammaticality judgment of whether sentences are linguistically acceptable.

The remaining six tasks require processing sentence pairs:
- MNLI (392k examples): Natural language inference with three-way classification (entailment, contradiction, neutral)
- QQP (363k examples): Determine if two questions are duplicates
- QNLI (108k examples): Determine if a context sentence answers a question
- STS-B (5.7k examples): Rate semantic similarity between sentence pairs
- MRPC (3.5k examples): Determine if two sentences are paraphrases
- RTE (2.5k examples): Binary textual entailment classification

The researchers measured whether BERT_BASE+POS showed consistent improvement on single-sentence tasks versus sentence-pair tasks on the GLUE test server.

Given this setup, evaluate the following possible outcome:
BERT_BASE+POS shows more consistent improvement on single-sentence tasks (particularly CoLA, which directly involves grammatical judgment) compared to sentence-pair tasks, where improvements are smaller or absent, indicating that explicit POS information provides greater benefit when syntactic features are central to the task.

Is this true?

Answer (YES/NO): YES